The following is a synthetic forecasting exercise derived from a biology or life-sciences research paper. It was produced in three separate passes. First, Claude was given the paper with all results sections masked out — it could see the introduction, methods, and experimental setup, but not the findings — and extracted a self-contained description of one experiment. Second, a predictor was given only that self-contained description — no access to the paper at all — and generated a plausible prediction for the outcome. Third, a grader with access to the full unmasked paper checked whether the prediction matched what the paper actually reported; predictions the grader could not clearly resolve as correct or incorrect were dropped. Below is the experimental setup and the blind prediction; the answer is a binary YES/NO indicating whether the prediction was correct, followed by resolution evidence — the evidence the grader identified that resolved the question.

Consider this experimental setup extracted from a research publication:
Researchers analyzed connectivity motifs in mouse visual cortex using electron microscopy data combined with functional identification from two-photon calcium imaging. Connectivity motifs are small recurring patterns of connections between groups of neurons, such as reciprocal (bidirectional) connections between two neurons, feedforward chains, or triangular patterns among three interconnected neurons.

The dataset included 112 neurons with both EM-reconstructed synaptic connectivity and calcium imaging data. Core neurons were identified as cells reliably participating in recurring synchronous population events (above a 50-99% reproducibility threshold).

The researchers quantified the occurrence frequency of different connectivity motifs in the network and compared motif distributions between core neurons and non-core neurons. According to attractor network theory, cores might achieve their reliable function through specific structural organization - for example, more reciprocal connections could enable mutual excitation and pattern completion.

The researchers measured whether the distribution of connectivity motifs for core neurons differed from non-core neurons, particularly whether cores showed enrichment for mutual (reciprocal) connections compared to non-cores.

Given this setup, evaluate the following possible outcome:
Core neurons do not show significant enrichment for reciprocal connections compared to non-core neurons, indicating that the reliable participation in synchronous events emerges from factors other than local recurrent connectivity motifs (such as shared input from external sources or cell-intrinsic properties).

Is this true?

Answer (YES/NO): YES